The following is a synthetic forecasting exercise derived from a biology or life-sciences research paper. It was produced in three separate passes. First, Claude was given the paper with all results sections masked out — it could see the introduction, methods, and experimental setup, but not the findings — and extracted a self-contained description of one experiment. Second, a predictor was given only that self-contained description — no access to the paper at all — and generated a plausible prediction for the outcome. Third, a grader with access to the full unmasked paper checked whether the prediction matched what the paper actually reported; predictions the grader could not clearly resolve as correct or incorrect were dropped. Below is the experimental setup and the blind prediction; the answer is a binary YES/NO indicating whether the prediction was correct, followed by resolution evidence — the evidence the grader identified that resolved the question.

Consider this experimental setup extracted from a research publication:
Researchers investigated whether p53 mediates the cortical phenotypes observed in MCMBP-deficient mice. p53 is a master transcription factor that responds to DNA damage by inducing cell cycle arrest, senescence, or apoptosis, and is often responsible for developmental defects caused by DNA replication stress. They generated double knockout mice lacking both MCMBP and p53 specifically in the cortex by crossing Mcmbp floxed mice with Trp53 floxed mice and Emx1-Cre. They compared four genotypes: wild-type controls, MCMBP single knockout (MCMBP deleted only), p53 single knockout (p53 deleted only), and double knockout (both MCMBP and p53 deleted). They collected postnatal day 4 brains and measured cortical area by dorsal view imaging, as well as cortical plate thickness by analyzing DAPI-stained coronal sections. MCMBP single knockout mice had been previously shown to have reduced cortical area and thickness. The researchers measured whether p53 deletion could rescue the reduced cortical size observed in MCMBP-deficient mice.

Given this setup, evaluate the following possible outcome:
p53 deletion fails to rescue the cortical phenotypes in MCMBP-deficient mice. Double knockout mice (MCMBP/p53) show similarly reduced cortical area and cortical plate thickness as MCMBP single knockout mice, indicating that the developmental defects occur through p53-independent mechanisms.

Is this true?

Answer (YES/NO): NO